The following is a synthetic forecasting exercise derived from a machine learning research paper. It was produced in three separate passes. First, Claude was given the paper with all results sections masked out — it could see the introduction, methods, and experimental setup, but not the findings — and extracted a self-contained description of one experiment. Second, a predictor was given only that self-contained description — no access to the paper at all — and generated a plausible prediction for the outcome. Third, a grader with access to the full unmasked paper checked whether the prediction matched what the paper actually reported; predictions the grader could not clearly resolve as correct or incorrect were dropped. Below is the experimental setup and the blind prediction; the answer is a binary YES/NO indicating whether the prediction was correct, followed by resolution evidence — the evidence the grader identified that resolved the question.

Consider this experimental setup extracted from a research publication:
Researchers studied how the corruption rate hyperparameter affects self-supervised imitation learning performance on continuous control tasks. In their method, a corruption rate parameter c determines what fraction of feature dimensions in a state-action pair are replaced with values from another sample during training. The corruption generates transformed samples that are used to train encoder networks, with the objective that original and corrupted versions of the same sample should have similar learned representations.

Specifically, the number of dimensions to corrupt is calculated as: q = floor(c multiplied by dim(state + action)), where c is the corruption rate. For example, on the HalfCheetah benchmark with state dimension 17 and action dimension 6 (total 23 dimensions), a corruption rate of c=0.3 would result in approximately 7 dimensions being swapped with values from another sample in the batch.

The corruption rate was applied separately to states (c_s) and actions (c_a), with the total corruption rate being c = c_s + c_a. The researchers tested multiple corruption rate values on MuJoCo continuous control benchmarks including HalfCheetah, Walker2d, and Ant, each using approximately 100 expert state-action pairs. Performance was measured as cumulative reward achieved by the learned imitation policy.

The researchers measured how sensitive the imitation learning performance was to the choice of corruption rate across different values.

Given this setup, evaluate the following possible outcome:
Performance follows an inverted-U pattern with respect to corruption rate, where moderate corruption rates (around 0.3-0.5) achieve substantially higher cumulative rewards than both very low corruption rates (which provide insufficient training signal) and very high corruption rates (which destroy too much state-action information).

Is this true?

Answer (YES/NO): NO